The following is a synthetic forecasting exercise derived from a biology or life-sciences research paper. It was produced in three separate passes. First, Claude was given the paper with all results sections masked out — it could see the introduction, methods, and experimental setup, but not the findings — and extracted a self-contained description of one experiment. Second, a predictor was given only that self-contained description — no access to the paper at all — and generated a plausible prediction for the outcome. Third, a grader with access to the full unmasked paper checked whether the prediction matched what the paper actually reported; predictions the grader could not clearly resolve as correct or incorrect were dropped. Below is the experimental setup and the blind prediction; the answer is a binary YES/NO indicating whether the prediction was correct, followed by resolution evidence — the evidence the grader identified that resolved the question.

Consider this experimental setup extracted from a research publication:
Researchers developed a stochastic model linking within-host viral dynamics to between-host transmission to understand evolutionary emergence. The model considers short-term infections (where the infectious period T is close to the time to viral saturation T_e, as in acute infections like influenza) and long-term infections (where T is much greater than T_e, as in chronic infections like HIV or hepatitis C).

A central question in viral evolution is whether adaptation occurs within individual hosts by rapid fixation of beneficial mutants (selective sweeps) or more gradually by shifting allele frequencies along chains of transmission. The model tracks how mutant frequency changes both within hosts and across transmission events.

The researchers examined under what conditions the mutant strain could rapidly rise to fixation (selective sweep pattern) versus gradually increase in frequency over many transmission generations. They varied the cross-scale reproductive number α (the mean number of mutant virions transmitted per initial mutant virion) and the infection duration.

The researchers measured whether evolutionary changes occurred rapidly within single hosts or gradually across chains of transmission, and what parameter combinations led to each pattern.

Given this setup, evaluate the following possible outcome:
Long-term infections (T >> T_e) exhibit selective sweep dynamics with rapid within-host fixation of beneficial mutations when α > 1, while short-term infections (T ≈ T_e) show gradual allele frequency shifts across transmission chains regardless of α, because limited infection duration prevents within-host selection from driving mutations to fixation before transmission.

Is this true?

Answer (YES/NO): NO